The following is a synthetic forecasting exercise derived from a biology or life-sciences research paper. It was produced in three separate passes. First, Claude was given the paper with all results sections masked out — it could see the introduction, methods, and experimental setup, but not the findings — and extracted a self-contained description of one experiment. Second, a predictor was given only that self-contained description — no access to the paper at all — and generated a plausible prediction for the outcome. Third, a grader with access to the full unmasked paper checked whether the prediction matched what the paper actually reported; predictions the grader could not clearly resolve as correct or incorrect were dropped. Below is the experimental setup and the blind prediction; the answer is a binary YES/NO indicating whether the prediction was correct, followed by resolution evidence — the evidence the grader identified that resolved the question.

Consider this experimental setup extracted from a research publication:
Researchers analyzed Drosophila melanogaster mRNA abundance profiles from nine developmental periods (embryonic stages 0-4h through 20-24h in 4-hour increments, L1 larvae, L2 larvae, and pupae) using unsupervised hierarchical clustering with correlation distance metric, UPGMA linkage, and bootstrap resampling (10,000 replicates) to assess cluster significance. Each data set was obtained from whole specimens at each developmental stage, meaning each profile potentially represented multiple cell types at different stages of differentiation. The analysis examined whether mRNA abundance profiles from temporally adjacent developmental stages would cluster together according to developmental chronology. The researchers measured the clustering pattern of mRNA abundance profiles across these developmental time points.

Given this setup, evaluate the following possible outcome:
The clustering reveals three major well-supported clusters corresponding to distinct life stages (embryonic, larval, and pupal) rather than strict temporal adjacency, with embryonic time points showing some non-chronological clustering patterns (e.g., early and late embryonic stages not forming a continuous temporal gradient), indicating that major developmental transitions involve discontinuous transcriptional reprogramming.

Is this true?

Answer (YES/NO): NO